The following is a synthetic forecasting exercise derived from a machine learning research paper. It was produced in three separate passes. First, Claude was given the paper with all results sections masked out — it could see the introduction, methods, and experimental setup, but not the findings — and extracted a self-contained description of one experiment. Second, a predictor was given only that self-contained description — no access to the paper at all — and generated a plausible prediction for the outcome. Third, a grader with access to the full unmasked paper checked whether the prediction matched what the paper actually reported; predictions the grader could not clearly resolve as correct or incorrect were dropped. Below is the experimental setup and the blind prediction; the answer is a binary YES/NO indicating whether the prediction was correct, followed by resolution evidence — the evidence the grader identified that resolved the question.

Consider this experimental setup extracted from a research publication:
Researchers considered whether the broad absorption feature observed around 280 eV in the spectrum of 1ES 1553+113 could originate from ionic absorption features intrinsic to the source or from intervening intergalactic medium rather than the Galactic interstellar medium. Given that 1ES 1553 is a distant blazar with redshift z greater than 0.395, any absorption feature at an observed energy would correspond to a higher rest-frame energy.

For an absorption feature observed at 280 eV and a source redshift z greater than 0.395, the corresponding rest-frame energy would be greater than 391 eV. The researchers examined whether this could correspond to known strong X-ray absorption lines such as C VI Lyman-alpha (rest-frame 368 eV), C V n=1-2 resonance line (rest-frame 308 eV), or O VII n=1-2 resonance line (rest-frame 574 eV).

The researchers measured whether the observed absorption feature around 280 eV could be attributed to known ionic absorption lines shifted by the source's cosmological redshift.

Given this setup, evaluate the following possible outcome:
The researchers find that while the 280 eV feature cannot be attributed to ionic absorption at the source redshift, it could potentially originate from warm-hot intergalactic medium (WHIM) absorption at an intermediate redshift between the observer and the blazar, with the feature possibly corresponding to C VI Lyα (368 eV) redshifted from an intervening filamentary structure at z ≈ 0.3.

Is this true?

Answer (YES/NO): NO